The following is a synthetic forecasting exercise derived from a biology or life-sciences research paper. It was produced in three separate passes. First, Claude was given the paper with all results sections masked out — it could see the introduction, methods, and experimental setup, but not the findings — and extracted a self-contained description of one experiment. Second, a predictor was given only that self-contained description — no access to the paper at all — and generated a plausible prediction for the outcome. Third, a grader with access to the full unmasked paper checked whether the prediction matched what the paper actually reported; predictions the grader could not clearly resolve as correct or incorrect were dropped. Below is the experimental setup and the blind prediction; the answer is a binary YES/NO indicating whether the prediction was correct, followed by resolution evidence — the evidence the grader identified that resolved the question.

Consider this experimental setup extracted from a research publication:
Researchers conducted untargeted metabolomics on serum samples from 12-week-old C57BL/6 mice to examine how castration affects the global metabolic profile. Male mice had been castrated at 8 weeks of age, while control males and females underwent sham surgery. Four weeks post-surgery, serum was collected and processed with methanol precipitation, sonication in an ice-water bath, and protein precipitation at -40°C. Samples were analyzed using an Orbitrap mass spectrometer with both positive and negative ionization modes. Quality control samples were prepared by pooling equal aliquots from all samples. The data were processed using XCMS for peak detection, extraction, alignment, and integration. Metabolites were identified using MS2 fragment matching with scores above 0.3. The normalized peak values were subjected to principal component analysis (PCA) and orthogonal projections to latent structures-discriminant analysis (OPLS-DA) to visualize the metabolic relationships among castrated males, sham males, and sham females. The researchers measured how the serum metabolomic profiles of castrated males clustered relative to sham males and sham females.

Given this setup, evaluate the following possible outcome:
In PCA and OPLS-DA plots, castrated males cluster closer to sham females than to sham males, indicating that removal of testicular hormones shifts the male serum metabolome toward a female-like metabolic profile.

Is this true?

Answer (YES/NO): YES